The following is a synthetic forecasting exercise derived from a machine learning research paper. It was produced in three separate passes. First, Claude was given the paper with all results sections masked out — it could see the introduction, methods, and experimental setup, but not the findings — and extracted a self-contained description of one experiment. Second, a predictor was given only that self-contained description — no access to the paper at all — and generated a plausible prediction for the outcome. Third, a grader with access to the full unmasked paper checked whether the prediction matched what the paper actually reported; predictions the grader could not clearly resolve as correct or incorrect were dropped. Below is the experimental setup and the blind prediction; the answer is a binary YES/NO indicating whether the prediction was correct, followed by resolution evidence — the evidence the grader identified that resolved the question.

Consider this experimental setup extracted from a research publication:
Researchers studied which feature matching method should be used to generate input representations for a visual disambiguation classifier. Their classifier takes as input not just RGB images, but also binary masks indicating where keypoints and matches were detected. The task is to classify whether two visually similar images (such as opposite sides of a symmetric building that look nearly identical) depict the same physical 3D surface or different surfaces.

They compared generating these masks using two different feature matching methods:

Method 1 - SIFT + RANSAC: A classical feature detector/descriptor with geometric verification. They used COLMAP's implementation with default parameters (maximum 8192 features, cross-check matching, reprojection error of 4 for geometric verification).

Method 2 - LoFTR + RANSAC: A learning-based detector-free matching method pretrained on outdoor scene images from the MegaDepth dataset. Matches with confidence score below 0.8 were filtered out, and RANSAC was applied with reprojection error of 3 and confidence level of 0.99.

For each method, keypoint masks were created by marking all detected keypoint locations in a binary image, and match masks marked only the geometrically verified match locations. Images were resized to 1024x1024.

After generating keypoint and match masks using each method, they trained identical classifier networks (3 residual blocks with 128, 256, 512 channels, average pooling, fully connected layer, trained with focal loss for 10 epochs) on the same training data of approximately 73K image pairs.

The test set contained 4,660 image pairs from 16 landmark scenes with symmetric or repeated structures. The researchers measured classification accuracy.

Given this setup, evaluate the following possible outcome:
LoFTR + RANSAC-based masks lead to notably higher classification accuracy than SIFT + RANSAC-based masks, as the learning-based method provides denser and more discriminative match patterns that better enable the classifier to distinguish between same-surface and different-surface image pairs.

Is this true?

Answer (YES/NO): YES